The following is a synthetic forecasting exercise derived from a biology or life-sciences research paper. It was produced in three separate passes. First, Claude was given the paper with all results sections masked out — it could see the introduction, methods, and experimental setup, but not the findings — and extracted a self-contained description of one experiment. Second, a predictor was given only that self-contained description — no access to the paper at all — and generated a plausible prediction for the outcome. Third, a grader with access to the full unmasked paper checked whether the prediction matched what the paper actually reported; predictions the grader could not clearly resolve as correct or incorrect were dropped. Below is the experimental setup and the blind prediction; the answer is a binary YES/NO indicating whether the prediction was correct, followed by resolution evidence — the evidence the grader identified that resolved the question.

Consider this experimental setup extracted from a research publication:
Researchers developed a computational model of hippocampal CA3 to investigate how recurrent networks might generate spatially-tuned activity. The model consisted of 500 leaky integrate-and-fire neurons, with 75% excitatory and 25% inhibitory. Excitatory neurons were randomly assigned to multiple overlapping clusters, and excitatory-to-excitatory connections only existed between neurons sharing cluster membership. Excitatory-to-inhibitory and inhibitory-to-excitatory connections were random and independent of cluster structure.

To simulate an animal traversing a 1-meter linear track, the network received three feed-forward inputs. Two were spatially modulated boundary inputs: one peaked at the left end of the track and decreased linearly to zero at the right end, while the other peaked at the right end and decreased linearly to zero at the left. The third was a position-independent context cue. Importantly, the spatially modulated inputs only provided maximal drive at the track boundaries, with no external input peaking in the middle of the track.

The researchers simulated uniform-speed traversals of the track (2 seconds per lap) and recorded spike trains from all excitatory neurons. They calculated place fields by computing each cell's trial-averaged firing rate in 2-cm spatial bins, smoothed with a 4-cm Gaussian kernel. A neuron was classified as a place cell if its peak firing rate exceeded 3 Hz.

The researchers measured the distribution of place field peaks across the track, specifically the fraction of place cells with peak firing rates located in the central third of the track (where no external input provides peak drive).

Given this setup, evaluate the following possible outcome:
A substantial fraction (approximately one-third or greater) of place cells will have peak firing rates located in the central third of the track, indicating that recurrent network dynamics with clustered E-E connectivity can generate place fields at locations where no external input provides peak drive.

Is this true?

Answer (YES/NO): NO